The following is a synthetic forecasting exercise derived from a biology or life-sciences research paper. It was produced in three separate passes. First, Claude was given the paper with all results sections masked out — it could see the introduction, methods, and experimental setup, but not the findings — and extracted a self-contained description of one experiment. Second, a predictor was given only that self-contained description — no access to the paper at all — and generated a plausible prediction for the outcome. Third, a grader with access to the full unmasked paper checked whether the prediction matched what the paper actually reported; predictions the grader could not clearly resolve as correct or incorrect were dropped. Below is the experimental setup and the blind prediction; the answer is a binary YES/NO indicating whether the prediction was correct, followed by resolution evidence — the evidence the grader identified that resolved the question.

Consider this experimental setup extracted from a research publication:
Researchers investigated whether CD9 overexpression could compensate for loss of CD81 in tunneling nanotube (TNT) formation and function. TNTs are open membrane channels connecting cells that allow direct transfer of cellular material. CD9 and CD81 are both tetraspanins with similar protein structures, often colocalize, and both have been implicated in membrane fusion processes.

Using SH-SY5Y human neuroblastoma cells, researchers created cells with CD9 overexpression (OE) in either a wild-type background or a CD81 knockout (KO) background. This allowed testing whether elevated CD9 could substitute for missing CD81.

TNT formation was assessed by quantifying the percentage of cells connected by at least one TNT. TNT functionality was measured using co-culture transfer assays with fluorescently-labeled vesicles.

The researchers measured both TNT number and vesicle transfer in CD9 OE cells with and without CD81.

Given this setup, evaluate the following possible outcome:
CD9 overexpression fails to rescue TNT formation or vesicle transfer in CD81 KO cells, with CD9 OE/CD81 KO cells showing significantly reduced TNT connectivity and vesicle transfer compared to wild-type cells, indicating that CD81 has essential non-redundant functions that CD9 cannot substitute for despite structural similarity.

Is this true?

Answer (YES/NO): NO